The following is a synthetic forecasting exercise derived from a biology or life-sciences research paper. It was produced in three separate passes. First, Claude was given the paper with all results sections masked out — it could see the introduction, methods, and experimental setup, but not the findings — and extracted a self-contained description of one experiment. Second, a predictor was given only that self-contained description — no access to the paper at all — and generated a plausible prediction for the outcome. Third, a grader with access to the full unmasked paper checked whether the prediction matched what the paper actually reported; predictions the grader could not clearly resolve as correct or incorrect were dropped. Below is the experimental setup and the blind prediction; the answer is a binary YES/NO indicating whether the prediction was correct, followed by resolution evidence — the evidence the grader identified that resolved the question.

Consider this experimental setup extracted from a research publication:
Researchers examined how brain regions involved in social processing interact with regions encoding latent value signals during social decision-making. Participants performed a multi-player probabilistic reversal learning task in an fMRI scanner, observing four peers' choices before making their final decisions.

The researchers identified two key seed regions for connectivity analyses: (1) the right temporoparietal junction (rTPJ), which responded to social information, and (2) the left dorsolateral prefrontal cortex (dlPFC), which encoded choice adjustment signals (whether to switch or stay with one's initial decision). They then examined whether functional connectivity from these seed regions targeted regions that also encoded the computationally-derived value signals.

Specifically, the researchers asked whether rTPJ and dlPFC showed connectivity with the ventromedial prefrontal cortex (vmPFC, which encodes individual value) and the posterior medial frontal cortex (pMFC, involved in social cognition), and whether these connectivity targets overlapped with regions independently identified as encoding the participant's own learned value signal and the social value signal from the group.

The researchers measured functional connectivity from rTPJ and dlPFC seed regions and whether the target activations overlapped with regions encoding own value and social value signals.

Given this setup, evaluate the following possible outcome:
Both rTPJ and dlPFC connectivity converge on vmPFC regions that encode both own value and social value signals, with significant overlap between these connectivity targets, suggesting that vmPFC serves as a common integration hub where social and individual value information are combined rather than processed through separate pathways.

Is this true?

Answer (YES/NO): NO